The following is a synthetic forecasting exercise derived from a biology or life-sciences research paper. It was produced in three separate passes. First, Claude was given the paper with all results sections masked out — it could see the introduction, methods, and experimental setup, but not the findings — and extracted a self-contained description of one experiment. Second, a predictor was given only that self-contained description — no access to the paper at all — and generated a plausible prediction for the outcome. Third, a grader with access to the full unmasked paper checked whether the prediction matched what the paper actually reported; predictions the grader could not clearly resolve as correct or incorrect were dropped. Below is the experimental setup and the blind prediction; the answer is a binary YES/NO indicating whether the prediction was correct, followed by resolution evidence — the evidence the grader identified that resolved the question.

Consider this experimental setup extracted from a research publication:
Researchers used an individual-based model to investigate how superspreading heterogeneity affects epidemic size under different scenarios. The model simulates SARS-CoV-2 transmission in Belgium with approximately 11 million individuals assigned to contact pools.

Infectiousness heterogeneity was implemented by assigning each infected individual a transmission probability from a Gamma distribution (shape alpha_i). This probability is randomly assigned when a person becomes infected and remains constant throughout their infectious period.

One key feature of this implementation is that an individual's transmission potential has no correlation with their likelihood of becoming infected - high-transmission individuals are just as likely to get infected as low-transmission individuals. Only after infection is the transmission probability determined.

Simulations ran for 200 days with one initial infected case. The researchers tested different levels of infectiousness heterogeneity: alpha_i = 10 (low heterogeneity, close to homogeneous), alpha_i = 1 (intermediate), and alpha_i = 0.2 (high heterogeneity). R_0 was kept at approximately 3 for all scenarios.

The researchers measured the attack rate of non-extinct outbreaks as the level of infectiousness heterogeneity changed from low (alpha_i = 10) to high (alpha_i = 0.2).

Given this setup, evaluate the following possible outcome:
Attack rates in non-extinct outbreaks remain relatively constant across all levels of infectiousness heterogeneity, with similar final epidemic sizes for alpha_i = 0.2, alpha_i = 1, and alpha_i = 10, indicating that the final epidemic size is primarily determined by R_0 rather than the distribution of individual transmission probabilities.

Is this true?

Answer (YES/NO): NO